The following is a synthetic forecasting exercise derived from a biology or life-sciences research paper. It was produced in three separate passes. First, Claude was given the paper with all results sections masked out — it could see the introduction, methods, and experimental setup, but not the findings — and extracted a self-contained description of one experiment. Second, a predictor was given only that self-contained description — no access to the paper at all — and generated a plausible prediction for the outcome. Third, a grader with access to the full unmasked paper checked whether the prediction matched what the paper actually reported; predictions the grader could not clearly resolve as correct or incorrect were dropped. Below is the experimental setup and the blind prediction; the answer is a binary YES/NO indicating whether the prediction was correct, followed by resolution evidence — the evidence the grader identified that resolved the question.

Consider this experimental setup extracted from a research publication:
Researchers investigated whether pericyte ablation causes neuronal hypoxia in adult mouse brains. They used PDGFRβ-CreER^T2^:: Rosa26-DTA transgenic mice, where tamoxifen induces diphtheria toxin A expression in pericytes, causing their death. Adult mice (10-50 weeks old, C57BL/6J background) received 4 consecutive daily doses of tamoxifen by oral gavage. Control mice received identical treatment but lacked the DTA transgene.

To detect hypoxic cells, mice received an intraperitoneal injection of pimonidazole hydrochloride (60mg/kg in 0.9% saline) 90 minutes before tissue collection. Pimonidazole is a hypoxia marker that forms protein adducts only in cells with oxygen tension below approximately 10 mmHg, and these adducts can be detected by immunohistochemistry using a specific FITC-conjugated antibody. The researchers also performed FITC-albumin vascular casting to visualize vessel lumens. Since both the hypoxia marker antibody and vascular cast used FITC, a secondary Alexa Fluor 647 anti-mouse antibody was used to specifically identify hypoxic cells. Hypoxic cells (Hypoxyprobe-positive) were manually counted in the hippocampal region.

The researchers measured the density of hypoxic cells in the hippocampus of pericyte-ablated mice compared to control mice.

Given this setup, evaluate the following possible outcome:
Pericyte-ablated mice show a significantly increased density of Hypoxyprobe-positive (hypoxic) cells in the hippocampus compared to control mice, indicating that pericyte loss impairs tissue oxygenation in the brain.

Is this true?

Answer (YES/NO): YES